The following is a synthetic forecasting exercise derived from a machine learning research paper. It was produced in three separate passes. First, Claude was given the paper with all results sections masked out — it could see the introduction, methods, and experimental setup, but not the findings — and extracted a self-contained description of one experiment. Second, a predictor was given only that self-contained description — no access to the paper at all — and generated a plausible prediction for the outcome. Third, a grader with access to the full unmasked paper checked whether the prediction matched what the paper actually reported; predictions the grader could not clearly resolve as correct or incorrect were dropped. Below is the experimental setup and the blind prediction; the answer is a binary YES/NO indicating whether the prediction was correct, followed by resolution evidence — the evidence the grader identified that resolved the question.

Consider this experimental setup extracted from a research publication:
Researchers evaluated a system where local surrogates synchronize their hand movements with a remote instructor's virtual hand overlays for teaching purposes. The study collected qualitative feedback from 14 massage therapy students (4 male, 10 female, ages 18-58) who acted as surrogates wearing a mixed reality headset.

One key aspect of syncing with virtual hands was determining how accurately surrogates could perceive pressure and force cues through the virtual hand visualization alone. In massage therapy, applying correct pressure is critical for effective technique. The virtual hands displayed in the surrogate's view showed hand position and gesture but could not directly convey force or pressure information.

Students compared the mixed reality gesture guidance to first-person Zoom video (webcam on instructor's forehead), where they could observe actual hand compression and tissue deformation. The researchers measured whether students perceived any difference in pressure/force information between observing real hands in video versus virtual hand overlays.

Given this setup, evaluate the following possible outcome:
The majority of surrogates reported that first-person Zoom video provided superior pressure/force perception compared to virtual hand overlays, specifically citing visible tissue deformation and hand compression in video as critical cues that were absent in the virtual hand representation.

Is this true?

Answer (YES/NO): NO